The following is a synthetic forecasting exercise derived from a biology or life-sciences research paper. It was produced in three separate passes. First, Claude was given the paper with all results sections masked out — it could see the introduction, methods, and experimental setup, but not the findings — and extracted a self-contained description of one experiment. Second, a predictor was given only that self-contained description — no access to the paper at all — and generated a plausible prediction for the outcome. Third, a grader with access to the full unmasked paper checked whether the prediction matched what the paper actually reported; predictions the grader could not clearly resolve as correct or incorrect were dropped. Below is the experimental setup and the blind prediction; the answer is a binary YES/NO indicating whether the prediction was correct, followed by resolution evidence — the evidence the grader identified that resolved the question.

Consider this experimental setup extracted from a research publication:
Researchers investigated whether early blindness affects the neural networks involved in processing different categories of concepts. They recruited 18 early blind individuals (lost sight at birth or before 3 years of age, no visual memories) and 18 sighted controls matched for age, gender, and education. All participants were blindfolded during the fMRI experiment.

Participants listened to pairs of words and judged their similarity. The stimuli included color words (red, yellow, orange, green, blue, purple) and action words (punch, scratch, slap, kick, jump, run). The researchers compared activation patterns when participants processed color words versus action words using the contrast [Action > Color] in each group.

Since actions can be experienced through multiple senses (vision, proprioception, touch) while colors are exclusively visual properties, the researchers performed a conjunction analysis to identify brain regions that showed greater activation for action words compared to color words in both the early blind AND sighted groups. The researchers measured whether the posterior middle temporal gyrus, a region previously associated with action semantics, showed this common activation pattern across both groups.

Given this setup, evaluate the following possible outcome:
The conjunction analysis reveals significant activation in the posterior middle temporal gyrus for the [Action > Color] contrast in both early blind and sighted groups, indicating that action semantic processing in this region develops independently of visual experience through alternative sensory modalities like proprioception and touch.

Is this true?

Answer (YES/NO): YES